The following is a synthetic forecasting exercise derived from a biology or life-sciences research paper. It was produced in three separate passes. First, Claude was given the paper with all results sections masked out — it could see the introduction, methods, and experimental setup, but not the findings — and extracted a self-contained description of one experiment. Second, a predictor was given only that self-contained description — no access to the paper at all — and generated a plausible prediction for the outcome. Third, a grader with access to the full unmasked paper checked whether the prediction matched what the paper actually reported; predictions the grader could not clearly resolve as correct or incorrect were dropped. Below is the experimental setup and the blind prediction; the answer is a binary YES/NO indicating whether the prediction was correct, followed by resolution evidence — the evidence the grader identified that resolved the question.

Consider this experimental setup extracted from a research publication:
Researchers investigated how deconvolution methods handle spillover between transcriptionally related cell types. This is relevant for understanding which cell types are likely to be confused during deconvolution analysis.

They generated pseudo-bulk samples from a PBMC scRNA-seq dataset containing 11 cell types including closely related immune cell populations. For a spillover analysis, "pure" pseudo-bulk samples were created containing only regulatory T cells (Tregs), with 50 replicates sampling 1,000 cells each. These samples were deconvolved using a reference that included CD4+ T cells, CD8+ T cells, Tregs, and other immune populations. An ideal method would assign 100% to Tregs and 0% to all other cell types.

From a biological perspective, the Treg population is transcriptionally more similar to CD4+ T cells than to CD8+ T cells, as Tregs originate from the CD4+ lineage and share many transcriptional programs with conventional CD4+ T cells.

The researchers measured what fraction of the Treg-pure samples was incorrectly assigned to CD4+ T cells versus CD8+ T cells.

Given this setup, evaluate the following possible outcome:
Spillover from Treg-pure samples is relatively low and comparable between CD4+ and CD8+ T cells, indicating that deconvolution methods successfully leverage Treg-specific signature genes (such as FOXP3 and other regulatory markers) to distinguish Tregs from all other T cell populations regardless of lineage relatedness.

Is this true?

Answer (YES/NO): NO